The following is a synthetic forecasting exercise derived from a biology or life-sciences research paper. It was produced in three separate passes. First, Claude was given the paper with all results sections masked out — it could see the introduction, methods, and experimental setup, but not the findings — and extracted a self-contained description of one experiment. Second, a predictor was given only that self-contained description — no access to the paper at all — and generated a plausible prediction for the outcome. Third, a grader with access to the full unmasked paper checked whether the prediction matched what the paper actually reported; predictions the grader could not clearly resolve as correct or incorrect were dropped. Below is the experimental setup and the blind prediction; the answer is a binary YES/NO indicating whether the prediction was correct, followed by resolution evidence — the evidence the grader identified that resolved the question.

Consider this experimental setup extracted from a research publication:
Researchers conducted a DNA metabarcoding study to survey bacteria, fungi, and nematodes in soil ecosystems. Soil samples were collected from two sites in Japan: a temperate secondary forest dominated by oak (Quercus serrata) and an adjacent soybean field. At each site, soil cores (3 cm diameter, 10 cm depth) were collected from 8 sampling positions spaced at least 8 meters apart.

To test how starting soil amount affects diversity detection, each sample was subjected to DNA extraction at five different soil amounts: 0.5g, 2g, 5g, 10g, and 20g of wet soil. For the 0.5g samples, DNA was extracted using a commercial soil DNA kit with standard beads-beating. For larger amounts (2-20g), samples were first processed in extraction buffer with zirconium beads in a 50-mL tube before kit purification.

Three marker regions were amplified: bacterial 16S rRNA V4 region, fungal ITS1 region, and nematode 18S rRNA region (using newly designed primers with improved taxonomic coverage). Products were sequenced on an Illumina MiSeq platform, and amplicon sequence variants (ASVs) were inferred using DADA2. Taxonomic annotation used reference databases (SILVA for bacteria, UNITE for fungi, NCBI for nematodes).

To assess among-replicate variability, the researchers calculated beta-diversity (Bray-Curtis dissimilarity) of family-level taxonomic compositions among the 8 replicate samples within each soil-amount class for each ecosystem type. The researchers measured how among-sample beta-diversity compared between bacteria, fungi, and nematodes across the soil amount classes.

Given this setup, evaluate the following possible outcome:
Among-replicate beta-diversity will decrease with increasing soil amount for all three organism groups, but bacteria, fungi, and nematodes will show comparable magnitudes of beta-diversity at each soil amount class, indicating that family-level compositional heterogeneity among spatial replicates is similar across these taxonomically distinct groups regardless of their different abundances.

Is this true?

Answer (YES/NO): NO